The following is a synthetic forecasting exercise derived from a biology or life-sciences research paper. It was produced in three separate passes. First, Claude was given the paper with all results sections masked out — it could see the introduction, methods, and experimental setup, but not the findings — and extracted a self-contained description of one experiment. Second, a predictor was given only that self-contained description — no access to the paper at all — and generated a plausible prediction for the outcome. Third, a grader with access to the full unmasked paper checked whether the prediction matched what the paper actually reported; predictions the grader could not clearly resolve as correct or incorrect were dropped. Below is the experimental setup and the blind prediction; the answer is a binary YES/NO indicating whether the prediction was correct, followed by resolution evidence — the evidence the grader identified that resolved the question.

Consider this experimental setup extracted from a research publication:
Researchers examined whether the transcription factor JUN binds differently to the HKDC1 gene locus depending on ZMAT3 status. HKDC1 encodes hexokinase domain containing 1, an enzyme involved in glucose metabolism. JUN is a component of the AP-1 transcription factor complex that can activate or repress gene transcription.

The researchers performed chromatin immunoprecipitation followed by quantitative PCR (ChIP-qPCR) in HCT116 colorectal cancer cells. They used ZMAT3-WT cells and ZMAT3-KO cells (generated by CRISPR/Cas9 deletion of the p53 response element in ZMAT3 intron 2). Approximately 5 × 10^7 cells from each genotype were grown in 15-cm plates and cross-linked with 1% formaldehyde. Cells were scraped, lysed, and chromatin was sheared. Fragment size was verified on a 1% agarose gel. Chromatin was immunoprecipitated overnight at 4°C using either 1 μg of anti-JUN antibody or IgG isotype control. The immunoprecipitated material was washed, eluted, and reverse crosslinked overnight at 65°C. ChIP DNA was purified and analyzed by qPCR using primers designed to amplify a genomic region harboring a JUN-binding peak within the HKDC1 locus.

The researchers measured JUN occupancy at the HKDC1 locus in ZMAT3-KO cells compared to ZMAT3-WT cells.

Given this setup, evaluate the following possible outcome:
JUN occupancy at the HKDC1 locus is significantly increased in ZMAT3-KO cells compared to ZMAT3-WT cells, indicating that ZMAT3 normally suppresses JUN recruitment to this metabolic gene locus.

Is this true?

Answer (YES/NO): YES